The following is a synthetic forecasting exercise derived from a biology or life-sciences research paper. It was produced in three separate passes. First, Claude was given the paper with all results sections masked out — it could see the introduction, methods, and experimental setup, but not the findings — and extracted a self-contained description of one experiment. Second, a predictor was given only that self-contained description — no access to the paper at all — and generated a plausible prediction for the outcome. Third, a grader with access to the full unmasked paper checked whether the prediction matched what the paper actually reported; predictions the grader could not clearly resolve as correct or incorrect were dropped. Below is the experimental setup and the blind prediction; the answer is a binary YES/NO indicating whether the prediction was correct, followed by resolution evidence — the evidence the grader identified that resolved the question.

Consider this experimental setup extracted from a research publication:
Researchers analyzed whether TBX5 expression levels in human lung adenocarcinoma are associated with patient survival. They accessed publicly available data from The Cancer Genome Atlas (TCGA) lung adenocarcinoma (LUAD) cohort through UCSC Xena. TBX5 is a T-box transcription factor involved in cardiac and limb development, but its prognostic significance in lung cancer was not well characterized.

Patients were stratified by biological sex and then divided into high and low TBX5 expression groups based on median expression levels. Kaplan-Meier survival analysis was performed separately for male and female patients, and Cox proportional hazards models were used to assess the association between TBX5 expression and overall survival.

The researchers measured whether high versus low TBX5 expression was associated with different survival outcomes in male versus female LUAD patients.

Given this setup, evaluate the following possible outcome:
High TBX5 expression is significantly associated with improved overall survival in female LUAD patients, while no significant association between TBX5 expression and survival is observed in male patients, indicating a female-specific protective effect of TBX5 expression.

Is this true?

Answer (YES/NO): YES